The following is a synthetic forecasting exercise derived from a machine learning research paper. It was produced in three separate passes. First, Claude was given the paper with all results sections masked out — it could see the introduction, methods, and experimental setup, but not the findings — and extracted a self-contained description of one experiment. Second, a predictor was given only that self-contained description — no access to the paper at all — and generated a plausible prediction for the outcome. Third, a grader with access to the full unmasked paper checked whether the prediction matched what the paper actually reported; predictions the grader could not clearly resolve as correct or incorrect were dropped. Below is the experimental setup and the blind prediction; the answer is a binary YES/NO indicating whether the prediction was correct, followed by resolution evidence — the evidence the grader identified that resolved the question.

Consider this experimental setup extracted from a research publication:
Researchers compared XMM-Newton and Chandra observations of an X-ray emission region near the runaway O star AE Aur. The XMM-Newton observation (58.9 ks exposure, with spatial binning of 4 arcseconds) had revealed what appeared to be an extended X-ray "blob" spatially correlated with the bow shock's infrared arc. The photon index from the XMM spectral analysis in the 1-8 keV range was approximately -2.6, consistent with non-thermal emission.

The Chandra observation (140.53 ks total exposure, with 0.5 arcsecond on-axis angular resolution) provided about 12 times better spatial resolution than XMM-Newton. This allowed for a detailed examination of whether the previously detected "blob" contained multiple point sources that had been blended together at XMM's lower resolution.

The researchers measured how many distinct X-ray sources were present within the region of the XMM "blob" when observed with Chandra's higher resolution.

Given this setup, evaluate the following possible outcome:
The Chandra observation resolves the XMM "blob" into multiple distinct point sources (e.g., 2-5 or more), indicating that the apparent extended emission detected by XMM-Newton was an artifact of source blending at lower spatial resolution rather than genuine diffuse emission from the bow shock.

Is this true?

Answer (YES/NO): NO